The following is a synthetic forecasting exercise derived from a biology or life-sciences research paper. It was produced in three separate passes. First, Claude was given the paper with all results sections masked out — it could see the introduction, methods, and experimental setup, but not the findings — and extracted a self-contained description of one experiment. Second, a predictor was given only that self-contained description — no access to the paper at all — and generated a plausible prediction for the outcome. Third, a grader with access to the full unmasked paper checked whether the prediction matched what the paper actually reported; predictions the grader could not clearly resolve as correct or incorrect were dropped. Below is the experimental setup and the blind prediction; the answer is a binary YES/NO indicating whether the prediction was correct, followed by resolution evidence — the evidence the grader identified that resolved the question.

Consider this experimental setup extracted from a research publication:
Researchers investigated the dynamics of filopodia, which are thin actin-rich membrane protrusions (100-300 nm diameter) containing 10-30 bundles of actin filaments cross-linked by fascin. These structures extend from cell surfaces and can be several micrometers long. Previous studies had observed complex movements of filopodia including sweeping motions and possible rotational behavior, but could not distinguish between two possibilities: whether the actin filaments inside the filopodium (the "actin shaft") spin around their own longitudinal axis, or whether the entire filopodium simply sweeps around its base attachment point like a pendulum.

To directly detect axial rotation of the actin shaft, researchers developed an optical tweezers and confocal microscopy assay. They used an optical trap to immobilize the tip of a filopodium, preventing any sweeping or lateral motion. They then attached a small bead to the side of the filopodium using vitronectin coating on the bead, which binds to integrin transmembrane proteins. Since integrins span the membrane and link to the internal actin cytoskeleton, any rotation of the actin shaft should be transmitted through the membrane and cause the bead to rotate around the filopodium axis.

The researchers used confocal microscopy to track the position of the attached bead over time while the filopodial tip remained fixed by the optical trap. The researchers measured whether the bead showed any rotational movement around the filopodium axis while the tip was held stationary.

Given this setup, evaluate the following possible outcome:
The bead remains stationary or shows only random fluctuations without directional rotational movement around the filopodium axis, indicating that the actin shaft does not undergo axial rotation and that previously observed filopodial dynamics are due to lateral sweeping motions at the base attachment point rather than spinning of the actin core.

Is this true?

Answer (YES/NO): NO